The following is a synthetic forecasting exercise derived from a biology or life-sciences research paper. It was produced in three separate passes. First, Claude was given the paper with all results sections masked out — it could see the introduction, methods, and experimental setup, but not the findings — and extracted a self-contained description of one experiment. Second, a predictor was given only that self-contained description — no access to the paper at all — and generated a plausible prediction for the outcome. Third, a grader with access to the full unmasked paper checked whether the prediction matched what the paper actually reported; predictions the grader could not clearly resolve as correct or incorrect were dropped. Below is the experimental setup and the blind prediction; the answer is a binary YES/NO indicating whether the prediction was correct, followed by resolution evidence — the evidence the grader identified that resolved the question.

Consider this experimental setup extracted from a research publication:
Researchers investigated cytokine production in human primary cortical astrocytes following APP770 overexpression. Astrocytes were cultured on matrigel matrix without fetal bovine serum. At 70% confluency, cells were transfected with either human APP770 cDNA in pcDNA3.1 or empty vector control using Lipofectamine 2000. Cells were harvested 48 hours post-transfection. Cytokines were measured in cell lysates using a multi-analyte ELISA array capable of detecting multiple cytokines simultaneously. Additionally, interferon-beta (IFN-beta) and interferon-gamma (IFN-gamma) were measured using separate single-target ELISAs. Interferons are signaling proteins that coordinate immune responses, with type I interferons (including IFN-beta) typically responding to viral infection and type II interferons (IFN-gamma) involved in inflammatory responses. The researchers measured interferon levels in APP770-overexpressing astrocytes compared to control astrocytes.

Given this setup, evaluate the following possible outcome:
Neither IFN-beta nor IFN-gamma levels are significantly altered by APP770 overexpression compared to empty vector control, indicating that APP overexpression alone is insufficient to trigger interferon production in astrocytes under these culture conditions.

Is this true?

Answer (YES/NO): NO